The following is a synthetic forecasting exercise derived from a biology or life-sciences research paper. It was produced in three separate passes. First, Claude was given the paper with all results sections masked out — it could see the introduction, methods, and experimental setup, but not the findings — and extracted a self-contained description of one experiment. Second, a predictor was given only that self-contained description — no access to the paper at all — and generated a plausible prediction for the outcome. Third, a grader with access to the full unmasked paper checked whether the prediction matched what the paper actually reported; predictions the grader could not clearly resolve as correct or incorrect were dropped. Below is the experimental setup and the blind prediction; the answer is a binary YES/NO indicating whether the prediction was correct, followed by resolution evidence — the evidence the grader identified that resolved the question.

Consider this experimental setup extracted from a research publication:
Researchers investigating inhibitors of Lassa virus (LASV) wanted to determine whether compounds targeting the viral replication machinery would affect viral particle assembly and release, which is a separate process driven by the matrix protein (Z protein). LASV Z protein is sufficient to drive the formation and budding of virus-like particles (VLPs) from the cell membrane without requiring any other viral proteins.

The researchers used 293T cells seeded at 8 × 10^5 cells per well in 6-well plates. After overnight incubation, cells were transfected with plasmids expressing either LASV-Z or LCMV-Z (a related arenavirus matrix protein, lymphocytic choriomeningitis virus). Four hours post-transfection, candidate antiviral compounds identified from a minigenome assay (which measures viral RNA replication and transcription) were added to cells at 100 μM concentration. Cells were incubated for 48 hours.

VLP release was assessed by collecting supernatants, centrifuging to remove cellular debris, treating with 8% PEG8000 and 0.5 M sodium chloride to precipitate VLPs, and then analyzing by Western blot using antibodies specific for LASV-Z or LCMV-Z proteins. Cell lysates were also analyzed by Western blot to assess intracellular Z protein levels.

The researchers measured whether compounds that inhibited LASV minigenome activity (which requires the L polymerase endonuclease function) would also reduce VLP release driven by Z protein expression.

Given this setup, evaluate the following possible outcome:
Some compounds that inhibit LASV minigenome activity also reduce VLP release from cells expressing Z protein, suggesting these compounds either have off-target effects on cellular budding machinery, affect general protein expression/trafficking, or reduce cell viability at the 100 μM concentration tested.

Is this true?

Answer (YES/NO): NO